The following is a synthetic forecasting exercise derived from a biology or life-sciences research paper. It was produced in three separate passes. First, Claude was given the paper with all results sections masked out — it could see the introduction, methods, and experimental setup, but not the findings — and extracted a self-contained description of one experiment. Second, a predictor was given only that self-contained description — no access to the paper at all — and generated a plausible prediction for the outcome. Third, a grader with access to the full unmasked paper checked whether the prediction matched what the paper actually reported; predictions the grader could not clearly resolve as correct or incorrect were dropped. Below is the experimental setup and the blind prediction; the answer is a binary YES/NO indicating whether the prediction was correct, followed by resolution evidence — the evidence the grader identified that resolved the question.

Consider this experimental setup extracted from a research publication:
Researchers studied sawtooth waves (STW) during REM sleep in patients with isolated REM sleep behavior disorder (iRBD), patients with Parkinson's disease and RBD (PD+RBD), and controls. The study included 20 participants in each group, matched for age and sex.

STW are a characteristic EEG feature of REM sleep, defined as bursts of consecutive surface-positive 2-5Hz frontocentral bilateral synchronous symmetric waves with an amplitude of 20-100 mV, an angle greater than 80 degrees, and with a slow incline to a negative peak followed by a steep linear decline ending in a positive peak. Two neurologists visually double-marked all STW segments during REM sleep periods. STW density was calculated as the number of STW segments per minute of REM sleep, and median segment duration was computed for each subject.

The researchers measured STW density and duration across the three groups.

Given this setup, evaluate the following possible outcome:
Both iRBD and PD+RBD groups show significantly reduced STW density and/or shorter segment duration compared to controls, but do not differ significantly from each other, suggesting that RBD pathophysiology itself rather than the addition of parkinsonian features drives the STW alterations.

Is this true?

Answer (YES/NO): NO